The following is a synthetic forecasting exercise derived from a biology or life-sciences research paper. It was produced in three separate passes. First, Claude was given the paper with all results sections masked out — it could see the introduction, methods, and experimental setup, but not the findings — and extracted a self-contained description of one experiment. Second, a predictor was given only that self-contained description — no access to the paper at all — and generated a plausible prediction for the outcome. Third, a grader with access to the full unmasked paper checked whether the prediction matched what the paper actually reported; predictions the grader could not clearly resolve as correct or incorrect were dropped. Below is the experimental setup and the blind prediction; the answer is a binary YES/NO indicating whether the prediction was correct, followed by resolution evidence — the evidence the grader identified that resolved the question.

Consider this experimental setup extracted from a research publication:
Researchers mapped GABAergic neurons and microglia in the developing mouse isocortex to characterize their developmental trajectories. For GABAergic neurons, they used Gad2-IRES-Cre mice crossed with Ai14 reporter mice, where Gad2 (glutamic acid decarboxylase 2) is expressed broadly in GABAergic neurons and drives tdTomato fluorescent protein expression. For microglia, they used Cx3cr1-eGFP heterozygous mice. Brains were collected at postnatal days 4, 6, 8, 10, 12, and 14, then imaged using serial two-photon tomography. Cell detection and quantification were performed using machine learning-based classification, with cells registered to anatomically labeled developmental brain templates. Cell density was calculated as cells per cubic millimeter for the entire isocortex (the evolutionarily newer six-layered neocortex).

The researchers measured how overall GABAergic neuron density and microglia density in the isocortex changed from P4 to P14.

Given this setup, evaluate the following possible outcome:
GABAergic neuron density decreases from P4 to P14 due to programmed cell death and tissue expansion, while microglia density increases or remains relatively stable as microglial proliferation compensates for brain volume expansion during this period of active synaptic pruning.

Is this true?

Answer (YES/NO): YES